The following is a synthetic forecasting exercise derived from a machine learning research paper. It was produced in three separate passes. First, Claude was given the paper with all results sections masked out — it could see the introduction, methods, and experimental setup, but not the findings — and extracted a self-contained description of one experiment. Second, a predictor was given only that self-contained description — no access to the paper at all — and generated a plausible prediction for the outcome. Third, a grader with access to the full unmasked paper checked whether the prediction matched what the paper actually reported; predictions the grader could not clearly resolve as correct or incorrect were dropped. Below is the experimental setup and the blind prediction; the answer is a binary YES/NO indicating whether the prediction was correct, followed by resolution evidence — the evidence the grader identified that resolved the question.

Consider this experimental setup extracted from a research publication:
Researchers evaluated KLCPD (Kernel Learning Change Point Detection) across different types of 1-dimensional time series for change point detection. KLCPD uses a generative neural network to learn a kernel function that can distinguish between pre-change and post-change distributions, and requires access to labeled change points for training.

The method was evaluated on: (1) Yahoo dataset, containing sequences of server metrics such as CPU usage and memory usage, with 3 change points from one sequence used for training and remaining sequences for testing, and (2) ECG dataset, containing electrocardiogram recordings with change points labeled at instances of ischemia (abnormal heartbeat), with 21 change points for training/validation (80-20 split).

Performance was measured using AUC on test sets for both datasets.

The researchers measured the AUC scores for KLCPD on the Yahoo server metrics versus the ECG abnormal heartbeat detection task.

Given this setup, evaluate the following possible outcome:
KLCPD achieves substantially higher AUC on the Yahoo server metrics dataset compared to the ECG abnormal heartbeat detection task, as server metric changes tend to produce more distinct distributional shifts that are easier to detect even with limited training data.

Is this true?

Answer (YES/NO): YES